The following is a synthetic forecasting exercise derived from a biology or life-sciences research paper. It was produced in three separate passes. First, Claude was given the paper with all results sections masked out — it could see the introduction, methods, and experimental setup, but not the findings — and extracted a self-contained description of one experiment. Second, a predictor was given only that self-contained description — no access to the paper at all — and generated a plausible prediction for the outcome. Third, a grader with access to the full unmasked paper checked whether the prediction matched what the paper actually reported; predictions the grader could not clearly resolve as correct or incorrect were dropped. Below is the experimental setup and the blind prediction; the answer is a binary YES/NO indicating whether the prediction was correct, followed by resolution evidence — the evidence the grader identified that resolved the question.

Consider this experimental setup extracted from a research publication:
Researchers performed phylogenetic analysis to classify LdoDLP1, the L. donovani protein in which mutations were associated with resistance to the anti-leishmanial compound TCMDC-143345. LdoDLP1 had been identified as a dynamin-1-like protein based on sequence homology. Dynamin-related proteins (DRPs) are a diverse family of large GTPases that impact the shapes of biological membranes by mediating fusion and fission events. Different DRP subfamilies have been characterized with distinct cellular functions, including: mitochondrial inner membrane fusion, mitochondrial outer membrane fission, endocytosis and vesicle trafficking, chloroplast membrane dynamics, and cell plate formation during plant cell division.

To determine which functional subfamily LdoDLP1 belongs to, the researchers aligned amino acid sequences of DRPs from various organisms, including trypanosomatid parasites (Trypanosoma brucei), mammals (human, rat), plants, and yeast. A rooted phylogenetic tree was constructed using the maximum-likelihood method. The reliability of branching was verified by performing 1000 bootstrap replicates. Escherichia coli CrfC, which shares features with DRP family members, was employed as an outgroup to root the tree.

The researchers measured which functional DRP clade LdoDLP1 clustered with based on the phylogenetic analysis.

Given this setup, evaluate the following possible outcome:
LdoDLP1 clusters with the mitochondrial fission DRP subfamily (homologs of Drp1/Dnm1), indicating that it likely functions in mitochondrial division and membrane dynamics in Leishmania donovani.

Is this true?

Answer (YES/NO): YES